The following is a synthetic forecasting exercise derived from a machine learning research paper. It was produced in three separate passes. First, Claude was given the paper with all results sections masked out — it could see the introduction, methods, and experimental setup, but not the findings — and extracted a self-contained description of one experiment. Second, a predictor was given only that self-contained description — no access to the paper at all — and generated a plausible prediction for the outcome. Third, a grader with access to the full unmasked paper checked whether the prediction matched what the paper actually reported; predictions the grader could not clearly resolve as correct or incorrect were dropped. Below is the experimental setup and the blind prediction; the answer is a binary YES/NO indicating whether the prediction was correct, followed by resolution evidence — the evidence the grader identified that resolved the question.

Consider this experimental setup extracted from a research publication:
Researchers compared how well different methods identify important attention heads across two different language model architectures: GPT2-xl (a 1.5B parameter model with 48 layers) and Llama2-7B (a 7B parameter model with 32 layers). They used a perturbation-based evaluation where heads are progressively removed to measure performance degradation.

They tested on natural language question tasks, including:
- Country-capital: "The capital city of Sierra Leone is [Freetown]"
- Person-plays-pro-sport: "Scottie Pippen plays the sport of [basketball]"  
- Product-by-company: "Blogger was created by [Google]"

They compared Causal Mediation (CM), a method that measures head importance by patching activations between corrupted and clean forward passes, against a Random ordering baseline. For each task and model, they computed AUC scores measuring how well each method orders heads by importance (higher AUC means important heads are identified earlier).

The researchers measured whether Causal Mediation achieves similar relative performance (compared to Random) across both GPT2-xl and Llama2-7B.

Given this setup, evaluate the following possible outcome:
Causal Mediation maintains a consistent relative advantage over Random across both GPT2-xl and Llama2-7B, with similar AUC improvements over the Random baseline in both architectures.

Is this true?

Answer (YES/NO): NO